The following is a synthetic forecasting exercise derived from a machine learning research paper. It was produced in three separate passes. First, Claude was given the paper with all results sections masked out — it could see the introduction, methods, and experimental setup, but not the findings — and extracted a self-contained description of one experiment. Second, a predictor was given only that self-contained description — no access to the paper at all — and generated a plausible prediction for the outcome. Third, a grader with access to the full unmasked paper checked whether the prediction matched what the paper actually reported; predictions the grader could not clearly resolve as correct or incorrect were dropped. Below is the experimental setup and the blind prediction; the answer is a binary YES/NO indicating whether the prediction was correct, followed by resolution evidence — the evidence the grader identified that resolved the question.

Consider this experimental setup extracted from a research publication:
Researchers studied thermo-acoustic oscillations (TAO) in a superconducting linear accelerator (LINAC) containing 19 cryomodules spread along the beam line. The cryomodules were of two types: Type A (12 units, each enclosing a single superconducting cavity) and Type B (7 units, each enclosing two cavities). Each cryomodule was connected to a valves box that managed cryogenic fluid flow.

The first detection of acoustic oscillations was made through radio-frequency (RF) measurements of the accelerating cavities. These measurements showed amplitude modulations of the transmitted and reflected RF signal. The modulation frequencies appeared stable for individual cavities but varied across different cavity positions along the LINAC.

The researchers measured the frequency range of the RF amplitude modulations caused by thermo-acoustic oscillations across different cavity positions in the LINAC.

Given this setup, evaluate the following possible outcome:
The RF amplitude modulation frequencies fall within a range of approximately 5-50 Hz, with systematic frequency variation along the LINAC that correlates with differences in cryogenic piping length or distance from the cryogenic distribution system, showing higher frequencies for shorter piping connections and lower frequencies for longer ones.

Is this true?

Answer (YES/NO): NO